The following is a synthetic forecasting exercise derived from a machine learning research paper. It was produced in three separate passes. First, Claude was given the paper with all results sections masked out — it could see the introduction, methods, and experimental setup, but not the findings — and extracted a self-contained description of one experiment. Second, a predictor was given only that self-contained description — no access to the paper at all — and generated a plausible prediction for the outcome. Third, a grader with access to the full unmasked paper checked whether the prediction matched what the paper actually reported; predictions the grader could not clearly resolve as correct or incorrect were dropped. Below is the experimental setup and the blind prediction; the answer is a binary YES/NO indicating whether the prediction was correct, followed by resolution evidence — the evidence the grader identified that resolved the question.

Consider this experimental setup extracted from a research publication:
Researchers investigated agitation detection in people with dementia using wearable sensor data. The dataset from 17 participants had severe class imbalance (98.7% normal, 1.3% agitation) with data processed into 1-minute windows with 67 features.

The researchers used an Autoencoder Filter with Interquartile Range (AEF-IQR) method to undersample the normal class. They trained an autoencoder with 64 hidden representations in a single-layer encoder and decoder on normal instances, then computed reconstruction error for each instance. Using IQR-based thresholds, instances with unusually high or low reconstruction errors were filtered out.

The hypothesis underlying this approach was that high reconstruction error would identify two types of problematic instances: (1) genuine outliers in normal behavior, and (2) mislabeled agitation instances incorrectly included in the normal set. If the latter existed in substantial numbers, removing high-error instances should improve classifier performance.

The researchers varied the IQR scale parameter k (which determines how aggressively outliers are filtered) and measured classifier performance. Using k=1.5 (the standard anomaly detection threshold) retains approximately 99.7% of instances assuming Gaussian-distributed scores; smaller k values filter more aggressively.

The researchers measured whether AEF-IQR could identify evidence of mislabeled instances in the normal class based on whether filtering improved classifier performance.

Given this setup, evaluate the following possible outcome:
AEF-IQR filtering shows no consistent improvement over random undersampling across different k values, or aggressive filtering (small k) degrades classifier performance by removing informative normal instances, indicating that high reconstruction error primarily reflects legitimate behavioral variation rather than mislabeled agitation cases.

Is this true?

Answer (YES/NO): YES